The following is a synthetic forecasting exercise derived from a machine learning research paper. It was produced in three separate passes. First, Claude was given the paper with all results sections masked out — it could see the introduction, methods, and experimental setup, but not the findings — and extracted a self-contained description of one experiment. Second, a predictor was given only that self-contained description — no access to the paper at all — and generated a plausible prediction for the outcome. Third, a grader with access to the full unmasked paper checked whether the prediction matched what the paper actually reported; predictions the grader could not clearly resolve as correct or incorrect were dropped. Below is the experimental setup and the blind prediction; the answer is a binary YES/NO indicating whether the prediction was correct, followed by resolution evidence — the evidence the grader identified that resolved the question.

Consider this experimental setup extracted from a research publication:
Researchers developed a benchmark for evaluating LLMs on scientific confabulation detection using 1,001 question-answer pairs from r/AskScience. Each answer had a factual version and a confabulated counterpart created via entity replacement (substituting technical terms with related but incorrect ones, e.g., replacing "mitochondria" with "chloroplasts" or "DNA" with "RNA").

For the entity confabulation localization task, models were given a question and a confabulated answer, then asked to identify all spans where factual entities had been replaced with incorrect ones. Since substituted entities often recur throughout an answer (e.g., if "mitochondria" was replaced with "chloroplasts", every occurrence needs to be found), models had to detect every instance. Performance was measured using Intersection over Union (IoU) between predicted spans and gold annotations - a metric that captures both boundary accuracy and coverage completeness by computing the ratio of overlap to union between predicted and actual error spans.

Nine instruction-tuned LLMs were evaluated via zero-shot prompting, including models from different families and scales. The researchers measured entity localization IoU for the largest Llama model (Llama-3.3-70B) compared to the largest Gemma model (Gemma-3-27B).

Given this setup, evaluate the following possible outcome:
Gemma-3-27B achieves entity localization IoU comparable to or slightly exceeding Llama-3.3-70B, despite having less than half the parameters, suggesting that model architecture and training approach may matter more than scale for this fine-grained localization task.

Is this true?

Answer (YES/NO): YES